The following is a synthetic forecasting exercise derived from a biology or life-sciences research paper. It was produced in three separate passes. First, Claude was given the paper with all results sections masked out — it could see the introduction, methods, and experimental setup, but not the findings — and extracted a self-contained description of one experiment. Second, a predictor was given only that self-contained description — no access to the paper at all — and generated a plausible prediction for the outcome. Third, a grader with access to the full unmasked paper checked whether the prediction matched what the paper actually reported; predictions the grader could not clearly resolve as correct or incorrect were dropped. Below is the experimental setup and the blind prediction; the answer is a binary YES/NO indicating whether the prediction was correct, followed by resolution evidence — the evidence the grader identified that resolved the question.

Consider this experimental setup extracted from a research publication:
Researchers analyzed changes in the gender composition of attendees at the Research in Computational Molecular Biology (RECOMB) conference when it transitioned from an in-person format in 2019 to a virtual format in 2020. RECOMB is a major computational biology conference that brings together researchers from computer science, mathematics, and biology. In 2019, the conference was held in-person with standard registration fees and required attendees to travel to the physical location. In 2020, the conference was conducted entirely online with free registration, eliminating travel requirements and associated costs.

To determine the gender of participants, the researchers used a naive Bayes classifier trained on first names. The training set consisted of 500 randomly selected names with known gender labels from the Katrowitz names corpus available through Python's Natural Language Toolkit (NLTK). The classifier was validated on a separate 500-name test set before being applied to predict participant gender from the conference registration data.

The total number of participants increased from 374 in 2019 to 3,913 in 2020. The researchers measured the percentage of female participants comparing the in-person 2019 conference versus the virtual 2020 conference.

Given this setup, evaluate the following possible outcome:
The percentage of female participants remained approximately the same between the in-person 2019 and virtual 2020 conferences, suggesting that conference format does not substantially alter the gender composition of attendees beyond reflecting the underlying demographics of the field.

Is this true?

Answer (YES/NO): YES